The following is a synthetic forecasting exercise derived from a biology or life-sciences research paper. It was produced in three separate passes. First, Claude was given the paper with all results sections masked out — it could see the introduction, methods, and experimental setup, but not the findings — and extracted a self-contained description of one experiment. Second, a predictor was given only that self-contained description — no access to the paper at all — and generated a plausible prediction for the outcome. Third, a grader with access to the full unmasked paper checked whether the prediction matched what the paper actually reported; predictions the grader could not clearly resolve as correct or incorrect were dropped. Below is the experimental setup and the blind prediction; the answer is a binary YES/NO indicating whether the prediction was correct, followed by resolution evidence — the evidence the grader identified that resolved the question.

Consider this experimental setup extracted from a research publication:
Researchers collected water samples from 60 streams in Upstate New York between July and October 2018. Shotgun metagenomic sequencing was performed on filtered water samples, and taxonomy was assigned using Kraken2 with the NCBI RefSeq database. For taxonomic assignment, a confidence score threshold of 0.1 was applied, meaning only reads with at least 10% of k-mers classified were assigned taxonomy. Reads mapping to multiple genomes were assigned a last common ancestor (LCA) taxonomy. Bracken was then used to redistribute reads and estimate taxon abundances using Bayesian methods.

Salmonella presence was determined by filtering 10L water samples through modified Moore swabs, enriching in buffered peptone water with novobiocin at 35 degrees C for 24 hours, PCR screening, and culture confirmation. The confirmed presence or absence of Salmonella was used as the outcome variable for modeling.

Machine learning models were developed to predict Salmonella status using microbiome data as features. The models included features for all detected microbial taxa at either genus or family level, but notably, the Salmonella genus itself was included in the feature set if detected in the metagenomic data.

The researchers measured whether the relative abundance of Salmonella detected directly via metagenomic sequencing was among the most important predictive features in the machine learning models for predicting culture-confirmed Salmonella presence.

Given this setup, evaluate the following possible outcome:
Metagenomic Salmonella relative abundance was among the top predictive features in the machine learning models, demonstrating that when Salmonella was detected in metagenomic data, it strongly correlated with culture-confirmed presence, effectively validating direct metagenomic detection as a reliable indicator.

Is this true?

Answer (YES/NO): NO